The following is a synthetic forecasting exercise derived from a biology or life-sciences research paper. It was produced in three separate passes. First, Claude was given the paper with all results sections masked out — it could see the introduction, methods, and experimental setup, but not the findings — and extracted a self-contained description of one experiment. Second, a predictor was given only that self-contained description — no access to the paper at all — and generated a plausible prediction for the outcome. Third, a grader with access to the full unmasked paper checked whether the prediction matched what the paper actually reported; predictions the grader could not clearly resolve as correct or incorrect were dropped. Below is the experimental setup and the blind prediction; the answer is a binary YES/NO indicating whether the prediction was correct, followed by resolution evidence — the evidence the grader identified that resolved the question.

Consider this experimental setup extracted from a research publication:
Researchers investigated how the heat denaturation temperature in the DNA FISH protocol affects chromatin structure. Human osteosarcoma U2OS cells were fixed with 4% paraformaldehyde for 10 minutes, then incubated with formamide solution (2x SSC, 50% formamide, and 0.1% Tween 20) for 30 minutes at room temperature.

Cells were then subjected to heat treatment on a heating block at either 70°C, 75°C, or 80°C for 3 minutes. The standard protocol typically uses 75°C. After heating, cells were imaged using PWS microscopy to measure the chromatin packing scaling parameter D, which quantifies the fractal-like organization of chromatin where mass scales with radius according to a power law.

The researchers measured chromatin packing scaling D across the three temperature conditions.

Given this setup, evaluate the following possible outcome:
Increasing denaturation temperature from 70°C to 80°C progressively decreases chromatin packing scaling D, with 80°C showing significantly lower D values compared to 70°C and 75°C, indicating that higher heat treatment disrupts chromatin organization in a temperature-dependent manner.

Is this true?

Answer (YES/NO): NO